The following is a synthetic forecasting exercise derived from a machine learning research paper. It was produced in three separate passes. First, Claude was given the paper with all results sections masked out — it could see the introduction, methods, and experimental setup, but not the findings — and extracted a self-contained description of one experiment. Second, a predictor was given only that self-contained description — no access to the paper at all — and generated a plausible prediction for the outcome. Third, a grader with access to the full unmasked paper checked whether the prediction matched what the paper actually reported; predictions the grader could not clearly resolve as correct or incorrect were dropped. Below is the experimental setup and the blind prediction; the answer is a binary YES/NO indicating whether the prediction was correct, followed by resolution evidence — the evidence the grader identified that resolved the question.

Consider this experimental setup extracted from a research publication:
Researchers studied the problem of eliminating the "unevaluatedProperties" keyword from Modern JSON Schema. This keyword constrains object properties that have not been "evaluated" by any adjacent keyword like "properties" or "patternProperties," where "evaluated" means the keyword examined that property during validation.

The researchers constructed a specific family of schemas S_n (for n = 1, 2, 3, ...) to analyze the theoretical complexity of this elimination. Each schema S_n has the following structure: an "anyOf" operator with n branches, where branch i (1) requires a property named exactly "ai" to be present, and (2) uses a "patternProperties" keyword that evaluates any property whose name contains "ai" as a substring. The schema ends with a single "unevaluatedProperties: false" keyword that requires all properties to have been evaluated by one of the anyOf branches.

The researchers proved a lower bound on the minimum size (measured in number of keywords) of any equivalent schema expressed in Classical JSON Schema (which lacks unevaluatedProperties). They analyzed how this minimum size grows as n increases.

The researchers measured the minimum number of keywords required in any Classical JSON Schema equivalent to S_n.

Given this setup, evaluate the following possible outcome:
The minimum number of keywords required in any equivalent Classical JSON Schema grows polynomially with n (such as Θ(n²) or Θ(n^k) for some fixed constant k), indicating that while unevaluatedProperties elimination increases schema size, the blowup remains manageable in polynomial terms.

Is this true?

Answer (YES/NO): NO